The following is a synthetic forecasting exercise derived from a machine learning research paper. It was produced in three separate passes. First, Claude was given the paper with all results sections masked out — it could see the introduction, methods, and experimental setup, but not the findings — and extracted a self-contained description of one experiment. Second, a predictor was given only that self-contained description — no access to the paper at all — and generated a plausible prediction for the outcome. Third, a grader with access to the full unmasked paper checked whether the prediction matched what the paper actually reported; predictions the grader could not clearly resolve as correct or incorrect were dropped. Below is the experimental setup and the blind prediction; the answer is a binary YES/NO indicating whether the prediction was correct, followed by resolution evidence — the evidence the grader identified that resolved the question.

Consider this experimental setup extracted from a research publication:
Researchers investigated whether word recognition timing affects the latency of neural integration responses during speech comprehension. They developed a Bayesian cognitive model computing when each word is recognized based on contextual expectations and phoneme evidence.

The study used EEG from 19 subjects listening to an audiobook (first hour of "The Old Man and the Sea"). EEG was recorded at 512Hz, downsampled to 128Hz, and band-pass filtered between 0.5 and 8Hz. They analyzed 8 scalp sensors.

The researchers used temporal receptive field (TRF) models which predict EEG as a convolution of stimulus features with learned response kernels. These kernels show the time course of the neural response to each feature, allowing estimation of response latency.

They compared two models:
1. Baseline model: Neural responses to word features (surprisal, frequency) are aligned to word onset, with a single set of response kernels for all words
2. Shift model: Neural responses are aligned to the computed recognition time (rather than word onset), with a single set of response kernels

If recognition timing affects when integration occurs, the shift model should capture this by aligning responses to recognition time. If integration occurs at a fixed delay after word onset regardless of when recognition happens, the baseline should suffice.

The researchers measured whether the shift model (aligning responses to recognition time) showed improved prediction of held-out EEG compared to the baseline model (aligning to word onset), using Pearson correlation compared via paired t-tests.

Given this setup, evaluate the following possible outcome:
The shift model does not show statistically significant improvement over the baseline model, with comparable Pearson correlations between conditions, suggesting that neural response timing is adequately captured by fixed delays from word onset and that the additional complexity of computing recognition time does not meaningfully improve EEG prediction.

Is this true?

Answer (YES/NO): YES